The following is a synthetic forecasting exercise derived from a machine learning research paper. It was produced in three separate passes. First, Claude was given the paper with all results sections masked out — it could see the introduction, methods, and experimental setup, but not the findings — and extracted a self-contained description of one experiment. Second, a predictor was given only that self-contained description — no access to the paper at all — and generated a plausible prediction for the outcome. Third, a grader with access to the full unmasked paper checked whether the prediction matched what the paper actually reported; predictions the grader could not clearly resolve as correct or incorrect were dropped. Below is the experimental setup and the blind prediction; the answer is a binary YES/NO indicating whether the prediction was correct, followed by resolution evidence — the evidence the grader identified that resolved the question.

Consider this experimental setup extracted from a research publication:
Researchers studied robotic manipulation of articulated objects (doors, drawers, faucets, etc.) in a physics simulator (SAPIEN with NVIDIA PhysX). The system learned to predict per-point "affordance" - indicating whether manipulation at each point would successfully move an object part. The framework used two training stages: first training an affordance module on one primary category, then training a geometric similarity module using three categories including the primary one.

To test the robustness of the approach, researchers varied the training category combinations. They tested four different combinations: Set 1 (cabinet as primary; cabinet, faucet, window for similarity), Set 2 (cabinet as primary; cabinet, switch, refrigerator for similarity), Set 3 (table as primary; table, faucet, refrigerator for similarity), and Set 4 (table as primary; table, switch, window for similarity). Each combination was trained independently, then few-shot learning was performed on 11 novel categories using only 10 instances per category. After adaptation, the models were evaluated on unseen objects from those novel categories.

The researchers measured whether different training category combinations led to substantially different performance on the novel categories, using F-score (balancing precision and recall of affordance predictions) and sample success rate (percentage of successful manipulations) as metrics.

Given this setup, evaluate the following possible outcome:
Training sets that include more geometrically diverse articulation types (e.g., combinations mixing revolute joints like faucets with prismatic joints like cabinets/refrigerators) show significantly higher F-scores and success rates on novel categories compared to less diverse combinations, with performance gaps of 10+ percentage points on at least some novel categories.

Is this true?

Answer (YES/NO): NO